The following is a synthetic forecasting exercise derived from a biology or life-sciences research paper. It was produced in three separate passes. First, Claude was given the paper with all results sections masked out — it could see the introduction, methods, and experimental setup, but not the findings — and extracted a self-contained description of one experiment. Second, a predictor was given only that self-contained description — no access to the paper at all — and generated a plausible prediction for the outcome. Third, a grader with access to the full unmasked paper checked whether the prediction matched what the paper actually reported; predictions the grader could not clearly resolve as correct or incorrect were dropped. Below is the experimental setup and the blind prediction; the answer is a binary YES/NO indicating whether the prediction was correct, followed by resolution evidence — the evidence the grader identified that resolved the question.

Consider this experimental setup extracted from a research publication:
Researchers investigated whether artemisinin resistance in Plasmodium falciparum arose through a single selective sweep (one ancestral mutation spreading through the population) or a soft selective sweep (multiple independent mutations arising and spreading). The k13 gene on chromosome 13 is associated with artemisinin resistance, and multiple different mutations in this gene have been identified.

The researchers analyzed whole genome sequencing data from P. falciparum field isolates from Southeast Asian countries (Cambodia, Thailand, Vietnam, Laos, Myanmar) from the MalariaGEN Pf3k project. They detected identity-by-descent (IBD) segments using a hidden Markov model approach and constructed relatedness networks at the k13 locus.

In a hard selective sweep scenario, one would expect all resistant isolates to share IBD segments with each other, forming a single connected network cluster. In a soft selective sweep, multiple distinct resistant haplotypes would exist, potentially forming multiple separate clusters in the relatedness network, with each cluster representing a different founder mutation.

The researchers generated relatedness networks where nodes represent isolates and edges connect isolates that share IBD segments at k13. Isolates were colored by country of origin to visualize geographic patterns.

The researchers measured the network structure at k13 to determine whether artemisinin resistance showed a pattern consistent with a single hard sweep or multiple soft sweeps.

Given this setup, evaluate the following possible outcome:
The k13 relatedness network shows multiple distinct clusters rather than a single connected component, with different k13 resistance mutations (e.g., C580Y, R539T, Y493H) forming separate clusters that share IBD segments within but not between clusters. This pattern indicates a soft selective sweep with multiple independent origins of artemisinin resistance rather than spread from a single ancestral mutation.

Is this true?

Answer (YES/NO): NO